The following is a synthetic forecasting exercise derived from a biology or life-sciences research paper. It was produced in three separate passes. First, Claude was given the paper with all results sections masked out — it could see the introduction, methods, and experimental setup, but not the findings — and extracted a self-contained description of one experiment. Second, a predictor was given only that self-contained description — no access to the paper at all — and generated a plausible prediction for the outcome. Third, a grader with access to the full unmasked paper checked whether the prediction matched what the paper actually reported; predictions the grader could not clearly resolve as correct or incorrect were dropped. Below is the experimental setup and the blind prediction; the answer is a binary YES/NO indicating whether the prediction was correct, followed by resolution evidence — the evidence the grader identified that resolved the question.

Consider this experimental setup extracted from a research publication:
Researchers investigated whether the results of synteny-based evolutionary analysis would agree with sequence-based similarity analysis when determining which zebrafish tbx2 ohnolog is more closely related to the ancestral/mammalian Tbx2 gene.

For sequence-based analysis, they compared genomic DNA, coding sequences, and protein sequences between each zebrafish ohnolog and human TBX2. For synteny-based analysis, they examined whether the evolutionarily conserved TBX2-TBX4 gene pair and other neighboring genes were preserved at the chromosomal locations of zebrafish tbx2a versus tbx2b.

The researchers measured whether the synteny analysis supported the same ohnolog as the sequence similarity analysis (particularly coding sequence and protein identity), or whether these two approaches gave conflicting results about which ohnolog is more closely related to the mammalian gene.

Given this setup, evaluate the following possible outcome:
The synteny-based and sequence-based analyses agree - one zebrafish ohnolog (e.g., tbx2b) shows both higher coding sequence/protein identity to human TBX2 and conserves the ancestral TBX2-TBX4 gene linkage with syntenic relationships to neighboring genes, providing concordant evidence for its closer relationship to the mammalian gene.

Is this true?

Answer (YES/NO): YES